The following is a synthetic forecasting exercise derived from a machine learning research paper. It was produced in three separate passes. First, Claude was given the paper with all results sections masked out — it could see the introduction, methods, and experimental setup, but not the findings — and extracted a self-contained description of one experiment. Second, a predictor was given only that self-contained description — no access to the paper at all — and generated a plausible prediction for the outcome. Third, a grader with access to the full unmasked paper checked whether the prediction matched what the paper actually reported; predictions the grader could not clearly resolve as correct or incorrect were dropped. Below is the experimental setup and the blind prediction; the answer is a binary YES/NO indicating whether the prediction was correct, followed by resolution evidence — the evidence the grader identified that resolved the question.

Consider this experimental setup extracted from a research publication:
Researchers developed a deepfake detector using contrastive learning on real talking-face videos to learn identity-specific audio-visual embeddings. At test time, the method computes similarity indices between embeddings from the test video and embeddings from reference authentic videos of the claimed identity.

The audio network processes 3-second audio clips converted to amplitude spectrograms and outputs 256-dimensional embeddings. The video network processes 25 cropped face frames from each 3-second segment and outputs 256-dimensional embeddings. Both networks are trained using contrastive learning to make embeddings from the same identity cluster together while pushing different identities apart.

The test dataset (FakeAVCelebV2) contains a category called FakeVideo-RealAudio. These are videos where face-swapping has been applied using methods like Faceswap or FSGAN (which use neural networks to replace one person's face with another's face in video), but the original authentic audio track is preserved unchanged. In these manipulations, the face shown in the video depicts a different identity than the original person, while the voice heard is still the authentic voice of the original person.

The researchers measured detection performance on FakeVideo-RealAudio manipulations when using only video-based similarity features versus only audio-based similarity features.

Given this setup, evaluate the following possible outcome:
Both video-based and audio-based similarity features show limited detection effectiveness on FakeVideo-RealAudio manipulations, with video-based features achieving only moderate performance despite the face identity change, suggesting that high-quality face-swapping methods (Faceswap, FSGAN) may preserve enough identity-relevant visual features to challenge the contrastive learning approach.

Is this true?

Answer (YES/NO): NO